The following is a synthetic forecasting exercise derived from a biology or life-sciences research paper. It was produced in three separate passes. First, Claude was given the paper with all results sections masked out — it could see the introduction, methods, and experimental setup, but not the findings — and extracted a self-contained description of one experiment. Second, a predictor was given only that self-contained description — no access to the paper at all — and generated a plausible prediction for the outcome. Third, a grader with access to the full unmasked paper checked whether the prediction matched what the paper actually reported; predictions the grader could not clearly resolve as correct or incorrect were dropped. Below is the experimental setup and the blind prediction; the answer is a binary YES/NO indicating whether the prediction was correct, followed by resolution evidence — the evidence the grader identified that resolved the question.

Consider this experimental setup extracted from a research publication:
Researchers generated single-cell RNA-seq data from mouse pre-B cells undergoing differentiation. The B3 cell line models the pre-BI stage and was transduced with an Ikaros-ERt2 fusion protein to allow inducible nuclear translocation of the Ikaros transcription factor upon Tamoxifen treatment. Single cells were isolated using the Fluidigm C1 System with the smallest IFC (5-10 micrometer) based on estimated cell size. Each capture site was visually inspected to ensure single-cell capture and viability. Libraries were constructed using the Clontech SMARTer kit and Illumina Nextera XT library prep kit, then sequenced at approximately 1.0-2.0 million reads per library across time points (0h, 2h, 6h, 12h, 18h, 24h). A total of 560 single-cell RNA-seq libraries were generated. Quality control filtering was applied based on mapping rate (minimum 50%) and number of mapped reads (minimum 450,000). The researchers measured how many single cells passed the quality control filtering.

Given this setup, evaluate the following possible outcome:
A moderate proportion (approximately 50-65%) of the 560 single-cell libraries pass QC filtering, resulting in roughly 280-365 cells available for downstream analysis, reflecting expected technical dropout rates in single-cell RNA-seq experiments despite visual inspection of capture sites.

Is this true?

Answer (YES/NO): YES